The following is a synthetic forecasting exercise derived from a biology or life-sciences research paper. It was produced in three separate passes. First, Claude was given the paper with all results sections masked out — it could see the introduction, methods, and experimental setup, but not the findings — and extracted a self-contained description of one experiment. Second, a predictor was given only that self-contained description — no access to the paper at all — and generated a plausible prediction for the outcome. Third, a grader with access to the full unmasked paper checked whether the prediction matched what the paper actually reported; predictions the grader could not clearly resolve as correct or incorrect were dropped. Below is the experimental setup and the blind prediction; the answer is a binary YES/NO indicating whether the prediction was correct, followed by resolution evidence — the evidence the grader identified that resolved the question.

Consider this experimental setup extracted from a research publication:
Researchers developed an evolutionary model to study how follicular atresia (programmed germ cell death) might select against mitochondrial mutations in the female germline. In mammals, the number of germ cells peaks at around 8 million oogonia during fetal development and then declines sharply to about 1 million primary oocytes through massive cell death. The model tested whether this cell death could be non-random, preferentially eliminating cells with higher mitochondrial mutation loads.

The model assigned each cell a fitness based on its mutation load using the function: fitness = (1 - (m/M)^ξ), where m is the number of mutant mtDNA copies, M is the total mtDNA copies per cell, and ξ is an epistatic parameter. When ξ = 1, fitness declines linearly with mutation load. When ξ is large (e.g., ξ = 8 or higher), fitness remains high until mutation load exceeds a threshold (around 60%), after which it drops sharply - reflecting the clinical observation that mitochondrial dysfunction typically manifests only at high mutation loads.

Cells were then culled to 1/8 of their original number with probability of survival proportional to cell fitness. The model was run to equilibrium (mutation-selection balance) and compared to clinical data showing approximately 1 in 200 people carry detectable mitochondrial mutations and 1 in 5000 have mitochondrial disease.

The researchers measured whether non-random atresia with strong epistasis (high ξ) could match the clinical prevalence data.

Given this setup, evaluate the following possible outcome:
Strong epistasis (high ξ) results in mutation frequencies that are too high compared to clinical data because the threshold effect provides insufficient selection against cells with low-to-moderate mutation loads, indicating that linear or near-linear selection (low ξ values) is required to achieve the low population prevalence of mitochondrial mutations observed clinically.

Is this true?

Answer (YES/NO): NO